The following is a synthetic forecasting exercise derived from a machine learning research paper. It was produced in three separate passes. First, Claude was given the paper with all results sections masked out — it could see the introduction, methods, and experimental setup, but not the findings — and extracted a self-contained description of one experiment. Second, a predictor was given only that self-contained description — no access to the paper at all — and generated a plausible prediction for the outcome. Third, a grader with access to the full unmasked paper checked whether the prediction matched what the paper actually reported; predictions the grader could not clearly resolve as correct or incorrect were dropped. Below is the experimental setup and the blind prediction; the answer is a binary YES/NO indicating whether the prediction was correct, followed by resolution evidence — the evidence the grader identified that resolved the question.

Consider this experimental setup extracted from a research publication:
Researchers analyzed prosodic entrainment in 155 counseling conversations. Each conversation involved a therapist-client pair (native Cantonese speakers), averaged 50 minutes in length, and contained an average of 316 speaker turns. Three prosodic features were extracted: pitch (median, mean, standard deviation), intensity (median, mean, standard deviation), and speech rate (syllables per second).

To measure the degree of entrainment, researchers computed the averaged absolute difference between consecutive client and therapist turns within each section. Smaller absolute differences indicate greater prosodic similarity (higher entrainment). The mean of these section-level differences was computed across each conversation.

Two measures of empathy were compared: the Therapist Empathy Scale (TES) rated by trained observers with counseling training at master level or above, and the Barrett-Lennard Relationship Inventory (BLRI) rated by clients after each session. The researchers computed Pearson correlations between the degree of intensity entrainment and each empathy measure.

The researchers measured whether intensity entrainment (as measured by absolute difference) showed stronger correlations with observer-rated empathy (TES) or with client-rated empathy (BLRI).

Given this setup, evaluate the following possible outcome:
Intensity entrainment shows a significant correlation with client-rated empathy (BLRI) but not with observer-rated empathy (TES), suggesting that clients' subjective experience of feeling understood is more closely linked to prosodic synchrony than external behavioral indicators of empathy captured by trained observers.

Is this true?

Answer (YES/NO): NO